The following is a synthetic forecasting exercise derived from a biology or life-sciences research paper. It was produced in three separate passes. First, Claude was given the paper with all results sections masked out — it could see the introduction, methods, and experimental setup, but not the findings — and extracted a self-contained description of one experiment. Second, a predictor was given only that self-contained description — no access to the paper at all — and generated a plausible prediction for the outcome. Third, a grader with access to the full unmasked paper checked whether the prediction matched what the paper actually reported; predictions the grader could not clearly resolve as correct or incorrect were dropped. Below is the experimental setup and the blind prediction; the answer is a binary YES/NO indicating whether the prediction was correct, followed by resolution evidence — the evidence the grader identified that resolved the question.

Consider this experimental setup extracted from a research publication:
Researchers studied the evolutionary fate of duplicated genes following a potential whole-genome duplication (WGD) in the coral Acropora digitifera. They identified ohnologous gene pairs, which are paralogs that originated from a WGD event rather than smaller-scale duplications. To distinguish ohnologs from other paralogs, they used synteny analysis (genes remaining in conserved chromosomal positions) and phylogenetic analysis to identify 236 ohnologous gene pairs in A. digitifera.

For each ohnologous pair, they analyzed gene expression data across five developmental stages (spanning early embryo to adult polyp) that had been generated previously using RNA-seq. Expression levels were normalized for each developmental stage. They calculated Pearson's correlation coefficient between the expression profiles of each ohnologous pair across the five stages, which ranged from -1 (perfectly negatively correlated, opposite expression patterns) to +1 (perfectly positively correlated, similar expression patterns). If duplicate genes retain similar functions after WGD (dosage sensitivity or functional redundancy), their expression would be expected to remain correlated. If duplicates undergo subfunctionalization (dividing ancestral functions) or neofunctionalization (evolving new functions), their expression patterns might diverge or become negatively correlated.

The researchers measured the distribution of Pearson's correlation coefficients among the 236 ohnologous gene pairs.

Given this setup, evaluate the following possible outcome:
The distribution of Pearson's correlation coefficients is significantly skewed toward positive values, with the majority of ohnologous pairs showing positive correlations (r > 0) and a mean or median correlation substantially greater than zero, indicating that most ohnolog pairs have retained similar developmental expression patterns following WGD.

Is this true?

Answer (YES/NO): NO